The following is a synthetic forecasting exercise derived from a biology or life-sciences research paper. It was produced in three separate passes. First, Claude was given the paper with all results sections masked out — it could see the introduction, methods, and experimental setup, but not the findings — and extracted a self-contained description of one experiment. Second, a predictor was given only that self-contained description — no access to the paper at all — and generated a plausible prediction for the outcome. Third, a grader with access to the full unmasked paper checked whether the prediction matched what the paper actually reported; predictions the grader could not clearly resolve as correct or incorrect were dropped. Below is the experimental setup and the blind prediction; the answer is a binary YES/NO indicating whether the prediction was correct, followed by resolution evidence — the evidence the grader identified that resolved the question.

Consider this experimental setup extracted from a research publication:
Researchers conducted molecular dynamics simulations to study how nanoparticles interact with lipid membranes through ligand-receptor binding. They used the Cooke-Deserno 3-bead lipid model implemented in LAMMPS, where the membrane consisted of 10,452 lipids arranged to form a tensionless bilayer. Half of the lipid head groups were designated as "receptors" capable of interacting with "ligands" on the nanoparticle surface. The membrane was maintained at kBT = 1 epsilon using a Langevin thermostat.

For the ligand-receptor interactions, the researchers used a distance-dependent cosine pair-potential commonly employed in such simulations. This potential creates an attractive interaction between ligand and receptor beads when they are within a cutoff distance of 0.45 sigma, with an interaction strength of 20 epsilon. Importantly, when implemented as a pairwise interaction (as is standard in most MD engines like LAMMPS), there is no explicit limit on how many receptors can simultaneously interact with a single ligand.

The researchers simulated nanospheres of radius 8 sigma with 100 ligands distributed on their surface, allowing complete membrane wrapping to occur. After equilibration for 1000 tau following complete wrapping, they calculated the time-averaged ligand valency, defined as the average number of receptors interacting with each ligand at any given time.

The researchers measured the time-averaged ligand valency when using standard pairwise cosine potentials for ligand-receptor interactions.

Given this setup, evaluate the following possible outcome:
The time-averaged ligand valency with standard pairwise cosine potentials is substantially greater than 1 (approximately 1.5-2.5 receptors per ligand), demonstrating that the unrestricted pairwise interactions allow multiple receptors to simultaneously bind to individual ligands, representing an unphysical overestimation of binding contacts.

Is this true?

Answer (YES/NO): NO